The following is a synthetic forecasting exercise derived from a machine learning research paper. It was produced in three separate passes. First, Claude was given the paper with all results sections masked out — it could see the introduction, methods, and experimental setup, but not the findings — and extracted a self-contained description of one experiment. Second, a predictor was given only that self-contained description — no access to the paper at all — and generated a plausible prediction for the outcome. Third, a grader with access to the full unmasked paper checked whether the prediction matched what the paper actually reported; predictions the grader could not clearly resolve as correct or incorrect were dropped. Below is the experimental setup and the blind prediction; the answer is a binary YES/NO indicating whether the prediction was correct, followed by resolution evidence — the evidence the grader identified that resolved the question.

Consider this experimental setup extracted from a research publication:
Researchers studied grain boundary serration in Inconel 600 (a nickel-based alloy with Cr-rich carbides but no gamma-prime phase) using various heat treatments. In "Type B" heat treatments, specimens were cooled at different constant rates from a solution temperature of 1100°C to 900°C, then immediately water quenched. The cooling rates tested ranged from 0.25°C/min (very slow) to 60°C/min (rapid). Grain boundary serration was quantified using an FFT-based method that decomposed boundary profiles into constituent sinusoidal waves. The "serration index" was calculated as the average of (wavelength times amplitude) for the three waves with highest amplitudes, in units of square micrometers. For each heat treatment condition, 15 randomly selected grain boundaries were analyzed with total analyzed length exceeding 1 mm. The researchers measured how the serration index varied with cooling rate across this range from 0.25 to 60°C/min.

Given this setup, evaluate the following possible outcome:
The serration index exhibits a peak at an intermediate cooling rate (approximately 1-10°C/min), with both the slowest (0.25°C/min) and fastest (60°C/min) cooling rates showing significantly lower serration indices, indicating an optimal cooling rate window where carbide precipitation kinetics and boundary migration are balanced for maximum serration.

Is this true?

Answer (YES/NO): NO